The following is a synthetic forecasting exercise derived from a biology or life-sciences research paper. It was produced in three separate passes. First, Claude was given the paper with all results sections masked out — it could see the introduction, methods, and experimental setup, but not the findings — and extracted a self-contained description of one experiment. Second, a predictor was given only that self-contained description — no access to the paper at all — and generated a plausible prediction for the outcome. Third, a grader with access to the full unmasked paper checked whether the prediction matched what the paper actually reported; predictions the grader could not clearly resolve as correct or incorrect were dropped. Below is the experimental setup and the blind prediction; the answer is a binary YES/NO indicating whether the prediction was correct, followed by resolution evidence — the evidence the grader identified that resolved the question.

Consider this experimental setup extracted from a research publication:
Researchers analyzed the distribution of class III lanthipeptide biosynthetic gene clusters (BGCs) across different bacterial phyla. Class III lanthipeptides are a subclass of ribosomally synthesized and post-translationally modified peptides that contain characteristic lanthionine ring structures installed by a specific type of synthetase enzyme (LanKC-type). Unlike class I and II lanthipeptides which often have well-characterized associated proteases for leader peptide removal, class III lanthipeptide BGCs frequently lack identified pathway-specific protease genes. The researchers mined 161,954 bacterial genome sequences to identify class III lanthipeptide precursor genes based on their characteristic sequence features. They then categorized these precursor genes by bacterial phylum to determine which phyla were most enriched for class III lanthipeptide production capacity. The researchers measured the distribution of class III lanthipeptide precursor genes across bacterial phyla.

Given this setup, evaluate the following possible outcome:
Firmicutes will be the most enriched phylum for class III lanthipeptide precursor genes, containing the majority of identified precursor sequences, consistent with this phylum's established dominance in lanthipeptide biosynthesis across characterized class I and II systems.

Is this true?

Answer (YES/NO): NO